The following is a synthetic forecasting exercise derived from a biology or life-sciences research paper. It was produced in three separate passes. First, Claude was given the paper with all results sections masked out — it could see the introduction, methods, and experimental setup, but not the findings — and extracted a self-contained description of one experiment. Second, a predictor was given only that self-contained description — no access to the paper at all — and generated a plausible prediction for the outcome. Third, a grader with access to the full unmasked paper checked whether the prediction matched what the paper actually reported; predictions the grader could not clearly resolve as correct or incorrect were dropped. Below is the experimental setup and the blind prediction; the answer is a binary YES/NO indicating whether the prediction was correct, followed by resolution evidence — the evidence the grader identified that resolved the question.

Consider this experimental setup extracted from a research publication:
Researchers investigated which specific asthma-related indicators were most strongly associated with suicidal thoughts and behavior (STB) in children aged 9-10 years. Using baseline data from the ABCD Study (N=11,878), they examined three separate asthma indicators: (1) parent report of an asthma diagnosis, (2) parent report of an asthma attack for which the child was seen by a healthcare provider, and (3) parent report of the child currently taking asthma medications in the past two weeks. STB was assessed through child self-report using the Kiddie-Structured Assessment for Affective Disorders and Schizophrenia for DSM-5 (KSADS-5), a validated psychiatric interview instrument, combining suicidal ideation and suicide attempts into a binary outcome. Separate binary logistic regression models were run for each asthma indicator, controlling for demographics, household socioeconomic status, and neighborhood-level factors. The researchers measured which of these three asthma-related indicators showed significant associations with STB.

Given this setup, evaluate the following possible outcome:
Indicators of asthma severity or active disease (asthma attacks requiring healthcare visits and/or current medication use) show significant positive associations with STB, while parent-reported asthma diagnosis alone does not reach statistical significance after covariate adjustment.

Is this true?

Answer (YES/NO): NO